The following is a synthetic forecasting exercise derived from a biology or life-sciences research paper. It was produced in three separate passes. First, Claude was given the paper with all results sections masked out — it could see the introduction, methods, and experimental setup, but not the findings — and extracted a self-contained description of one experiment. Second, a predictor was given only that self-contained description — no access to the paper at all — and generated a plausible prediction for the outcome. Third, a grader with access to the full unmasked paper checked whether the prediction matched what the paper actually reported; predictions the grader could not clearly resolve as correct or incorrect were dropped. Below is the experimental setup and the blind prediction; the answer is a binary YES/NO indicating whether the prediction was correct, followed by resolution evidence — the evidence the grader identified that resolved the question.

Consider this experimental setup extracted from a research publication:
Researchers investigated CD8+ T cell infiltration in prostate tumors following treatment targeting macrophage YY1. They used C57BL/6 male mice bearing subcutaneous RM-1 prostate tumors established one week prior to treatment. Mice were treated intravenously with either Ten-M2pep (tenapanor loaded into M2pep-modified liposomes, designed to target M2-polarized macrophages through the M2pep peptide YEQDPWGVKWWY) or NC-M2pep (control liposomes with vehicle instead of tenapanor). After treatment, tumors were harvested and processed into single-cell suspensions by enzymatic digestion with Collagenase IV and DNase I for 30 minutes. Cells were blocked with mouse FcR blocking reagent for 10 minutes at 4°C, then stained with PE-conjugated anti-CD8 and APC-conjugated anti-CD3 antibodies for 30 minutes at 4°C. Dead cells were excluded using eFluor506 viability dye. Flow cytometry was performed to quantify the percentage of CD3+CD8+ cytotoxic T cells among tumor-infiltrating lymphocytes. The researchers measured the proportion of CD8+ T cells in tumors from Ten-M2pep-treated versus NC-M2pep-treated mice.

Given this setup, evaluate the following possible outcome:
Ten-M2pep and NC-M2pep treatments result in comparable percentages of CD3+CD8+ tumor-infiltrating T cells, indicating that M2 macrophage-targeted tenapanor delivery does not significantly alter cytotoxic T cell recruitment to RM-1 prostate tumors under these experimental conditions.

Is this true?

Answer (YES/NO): NO